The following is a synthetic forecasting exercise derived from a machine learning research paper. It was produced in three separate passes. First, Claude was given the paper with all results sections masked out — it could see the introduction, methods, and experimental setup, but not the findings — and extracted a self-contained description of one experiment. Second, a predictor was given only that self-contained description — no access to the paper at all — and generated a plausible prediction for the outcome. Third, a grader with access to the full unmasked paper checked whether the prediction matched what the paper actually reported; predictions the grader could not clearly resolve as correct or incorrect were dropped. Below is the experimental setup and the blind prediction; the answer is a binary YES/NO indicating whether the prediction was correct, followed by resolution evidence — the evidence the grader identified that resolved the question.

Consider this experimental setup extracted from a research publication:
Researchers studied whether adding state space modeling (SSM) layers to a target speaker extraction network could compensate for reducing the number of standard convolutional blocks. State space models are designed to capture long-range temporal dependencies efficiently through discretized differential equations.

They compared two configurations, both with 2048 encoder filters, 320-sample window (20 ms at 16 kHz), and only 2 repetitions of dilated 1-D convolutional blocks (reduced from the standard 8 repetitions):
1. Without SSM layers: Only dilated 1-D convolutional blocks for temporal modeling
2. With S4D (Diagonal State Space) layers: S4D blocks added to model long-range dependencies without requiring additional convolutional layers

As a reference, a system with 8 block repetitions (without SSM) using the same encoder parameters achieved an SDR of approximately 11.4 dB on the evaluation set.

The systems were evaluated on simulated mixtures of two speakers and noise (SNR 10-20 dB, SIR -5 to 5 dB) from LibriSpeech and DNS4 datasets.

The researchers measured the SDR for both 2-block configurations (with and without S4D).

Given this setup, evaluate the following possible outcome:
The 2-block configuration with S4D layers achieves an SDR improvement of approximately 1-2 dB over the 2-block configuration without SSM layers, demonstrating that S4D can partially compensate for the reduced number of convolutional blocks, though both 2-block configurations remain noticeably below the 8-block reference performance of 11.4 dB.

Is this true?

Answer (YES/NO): NO